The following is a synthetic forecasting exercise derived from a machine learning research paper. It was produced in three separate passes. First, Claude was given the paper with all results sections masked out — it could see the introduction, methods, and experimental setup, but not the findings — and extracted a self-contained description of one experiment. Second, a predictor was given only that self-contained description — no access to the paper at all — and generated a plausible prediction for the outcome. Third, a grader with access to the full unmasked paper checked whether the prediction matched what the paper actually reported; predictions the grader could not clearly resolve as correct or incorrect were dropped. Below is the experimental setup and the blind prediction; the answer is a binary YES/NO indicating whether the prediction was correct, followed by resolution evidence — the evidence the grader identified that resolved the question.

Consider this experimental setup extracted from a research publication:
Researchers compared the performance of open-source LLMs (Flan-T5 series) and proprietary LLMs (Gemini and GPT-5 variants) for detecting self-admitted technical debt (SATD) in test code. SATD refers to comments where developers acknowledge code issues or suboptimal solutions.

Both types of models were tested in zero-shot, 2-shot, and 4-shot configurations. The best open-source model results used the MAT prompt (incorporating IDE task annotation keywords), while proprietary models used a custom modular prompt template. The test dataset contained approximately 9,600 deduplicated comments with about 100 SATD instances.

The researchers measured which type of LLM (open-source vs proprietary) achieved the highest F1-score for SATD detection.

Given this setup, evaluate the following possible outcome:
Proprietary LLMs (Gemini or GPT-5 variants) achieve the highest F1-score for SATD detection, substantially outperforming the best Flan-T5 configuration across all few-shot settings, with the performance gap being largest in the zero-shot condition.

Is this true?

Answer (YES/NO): NO